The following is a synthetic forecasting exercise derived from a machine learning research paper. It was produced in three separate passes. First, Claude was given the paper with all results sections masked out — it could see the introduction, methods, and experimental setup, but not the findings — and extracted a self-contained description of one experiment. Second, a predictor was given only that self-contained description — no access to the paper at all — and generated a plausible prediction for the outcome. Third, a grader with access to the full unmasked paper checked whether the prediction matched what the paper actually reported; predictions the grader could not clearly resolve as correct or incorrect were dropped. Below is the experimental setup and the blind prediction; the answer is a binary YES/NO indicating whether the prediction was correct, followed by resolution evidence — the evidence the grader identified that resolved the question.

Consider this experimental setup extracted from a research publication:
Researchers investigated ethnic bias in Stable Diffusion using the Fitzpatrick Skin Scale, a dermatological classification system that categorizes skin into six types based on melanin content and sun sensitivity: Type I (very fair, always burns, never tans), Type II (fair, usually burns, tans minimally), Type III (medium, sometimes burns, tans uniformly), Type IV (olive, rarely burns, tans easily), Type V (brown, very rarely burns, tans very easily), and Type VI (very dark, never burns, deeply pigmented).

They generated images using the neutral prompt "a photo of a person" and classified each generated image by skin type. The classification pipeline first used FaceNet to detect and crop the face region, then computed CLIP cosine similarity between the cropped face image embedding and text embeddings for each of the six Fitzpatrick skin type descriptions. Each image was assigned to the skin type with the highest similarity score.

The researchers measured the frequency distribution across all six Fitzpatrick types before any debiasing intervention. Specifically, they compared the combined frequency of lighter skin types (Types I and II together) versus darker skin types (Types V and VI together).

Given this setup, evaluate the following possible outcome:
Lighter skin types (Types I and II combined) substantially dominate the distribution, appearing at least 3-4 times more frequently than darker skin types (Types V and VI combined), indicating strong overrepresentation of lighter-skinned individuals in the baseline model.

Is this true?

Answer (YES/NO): NO